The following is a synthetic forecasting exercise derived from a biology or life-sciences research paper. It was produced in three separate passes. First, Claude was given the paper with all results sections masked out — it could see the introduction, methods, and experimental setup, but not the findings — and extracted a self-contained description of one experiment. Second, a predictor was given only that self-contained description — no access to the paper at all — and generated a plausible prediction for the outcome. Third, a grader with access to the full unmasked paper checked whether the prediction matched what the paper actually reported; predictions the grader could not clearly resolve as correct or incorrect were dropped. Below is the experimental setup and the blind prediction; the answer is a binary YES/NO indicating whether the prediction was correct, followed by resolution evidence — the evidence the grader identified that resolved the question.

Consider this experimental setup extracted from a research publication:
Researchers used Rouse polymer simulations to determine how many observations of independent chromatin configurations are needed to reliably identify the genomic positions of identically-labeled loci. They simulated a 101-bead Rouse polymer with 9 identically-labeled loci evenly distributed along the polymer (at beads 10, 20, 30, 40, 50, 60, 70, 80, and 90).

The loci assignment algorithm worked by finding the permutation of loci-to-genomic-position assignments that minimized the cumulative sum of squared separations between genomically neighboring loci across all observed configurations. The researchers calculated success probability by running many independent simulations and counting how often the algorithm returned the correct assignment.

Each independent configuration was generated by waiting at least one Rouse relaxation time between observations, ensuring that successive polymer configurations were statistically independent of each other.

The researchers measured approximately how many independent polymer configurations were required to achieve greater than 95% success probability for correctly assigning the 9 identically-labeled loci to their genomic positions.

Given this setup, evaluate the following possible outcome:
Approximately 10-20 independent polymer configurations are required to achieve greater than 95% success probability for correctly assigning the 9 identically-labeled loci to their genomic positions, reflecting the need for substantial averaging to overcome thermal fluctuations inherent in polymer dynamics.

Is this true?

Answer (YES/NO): NO